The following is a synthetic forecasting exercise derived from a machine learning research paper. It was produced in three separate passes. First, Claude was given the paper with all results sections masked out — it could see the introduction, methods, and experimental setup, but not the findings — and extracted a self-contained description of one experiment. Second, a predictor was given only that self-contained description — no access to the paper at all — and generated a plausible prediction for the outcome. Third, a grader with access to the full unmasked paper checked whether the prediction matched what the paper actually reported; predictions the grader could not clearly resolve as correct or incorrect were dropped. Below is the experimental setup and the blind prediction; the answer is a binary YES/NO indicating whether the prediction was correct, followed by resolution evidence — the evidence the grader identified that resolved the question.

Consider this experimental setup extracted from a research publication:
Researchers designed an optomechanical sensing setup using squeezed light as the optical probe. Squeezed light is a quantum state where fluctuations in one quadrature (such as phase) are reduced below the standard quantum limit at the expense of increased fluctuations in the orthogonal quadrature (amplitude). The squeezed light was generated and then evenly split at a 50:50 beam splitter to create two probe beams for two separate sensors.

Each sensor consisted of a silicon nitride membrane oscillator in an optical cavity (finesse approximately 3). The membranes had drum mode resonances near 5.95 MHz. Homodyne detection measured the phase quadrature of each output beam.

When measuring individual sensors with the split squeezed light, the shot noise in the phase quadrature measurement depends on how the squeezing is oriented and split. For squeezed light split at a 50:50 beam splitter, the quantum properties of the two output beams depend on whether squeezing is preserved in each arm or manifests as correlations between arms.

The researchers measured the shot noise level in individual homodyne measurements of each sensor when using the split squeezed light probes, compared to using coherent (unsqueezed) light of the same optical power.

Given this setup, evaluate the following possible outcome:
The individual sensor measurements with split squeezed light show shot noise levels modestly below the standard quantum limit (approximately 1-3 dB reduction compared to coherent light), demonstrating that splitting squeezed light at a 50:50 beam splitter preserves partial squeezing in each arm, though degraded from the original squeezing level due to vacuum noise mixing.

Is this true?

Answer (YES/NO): YES